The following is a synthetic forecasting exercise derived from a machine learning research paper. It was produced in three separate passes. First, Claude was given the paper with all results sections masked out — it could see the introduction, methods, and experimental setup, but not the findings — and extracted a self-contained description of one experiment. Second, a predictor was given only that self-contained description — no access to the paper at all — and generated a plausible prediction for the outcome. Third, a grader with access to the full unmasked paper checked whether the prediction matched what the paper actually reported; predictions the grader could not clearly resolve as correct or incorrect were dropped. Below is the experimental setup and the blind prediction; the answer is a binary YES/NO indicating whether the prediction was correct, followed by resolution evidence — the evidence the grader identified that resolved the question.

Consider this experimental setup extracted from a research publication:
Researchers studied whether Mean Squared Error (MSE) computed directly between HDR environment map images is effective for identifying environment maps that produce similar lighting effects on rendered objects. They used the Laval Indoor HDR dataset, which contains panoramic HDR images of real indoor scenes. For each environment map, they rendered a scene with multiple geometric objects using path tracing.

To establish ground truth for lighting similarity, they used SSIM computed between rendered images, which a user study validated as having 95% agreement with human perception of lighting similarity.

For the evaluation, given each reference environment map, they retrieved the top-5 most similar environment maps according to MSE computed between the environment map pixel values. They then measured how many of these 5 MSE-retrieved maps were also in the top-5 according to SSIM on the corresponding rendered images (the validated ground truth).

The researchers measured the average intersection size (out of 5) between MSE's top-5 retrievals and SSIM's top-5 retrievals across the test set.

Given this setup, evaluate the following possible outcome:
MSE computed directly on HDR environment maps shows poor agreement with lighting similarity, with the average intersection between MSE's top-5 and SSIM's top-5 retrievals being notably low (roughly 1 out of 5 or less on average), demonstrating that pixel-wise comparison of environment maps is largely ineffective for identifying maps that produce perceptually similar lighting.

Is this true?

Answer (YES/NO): YES